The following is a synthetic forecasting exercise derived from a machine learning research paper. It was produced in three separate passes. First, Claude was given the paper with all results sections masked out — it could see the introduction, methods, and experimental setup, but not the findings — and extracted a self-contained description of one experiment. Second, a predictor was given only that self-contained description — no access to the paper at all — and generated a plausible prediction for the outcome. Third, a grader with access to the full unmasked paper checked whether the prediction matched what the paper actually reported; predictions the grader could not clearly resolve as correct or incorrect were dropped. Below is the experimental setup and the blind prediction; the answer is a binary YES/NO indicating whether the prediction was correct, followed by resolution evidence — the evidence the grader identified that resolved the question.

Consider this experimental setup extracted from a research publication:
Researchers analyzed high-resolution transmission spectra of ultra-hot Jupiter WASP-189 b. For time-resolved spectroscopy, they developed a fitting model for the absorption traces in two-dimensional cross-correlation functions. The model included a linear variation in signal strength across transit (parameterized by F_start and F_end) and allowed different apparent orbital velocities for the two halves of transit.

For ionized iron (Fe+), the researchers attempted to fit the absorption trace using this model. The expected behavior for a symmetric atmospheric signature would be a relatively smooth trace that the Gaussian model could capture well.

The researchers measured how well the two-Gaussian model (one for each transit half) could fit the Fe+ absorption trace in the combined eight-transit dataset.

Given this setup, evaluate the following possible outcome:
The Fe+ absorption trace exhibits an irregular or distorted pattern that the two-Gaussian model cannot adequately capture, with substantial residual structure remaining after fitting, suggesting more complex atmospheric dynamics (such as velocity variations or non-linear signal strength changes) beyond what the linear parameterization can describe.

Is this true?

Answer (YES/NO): YES